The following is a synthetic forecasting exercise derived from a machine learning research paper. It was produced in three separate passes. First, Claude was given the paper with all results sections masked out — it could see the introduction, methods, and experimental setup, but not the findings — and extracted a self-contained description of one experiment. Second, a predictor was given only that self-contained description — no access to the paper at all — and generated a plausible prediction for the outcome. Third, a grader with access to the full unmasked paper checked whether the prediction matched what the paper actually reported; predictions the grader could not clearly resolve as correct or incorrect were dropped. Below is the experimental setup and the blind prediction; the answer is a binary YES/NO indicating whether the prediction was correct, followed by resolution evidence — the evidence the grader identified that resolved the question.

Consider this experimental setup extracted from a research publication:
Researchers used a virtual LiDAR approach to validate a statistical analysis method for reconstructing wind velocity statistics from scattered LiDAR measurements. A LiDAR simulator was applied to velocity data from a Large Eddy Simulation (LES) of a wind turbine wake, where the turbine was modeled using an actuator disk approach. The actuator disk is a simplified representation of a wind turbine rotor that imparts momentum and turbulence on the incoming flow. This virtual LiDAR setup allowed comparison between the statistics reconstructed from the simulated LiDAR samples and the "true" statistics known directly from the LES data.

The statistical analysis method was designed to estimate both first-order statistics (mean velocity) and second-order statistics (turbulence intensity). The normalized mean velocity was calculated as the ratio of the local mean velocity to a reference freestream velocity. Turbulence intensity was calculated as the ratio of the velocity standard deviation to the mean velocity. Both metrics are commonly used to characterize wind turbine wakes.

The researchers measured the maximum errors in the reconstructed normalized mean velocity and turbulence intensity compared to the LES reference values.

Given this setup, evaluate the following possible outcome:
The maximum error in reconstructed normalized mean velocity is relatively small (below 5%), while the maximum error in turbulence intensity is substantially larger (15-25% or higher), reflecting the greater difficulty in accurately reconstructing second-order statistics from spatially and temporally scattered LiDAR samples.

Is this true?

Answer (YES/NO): NO